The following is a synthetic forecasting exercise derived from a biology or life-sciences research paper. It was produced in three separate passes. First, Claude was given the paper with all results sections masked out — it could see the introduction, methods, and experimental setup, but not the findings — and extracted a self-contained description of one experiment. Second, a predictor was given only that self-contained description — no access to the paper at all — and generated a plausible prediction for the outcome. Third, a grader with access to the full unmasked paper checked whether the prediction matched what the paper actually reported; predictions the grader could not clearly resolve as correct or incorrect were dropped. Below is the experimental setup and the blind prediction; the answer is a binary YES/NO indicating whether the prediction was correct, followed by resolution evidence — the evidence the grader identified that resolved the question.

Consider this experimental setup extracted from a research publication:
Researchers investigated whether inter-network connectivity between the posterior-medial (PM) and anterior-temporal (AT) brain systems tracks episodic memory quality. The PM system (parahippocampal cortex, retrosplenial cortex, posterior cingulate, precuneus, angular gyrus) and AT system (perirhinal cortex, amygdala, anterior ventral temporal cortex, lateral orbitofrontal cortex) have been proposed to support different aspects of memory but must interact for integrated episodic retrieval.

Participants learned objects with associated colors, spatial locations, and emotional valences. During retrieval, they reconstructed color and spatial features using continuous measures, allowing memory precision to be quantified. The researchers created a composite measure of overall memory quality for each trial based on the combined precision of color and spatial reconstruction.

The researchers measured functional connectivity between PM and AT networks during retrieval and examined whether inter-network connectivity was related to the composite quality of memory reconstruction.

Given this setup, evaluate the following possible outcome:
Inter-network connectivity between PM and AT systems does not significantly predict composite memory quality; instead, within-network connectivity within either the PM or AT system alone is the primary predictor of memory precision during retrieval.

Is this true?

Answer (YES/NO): NO